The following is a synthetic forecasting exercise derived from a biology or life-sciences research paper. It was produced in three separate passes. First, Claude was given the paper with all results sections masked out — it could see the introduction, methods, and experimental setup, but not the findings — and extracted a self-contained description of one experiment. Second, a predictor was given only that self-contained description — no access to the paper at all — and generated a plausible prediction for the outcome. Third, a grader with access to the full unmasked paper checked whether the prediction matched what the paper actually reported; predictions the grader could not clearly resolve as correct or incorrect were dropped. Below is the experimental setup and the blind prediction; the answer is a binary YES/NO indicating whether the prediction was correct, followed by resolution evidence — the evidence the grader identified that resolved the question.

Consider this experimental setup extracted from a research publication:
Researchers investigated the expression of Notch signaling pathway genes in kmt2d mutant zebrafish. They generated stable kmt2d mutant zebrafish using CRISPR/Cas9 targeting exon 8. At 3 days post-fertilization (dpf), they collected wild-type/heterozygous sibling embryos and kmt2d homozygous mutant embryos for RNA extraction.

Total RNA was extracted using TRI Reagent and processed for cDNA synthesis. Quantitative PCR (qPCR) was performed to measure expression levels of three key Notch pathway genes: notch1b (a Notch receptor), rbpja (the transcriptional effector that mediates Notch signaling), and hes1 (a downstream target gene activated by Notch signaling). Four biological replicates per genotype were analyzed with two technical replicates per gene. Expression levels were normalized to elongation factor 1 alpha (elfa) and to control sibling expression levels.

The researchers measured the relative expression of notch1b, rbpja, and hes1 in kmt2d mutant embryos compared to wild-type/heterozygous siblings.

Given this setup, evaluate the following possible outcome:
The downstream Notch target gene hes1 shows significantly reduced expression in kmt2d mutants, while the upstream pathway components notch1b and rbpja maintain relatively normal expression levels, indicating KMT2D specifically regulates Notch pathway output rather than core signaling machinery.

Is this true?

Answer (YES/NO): NO